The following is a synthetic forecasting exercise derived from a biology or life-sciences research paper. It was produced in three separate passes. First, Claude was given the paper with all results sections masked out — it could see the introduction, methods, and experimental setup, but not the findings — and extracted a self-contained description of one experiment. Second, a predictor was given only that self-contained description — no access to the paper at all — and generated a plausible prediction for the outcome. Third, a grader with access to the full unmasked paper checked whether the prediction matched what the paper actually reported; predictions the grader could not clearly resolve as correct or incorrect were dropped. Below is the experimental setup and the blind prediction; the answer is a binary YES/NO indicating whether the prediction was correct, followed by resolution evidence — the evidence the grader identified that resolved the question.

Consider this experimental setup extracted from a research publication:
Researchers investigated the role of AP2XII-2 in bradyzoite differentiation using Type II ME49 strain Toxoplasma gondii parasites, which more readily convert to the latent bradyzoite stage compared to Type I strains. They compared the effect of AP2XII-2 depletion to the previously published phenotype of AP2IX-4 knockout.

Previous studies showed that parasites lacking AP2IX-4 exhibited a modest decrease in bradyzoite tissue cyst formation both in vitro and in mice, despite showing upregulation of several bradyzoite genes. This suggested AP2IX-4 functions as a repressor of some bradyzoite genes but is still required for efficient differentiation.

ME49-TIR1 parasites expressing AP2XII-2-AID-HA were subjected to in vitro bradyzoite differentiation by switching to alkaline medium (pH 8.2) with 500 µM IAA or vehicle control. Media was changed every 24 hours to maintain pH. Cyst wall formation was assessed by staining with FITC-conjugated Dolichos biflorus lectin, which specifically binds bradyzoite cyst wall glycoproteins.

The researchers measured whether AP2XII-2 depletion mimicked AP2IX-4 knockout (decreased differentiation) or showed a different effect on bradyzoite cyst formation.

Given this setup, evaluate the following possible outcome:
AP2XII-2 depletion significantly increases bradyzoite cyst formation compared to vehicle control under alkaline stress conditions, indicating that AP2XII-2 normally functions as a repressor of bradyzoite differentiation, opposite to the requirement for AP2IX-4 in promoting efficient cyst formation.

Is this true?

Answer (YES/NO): YES